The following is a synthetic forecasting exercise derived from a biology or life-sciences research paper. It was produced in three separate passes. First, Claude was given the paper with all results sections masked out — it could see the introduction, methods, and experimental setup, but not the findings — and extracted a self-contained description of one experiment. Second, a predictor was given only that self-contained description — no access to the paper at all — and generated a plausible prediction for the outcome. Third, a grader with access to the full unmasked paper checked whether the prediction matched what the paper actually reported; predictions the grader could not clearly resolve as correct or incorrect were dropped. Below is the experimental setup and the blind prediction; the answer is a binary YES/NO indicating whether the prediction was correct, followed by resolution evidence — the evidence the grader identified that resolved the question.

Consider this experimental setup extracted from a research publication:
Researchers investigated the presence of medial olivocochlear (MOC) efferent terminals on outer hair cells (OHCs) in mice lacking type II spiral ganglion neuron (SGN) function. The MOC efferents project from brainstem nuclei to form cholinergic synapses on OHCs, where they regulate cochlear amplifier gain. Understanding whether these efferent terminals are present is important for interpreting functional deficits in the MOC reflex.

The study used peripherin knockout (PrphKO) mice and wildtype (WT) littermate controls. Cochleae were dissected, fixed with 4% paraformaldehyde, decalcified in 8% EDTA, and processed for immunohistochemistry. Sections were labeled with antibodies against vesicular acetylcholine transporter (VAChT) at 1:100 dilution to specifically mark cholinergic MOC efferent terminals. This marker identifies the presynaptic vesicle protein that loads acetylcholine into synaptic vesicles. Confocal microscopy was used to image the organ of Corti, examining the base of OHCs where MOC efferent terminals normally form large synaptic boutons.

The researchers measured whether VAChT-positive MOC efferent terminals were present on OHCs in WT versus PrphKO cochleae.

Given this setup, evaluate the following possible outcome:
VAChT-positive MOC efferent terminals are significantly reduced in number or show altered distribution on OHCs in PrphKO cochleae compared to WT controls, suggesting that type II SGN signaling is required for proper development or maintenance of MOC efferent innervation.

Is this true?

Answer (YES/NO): NO